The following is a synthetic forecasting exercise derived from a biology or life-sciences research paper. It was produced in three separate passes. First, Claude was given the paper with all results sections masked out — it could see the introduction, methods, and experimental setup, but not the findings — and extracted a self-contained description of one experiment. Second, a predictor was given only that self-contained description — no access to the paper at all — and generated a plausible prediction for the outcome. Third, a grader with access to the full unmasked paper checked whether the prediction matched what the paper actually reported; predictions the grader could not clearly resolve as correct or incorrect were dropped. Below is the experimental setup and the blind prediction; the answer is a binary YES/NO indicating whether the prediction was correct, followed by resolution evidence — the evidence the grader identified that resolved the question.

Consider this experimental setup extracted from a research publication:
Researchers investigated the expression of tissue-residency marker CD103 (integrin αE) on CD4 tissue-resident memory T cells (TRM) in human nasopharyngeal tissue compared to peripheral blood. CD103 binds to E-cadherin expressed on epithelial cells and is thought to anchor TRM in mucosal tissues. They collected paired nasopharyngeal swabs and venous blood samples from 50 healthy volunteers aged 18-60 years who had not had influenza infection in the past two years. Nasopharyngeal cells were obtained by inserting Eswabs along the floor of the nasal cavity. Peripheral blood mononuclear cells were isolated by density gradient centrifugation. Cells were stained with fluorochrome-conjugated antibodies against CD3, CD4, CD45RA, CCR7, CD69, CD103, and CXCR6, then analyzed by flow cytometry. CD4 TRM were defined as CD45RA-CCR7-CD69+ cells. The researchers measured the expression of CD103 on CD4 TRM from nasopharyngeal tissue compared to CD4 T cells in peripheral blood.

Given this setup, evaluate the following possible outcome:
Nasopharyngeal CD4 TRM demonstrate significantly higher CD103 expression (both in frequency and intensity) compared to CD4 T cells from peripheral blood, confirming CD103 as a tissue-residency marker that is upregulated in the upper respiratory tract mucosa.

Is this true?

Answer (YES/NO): NO